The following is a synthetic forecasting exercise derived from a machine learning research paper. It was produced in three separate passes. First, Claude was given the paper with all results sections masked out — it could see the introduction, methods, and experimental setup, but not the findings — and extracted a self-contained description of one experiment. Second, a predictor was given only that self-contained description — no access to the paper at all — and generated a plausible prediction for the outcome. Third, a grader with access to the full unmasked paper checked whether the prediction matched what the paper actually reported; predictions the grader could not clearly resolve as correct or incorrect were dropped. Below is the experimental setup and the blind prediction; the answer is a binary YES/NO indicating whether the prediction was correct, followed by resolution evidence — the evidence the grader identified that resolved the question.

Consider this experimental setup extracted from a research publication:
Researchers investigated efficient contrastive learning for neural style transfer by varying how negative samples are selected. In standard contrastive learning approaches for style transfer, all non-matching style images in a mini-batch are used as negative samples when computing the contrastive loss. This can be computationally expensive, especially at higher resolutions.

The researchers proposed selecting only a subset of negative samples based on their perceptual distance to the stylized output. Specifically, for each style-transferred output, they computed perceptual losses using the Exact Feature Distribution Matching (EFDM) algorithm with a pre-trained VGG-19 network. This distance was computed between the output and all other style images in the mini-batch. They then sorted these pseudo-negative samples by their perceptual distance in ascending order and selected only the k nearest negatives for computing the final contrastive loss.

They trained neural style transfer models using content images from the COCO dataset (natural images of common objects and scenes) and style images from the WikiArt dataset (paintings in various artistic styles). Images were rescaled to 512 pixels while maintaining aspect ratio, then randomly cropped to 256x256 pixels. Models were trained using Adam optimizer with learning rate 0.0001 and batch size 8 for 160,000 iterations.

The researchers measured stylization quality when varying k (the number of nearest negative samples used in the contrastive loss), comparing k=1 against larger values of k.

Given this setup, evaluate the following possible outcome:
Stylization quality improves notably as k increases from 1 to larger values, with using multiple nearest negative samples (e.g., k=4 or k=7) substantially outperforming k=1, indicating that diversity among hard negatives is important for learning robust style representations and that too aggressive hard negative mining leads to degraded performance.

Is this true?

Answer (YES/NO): NO